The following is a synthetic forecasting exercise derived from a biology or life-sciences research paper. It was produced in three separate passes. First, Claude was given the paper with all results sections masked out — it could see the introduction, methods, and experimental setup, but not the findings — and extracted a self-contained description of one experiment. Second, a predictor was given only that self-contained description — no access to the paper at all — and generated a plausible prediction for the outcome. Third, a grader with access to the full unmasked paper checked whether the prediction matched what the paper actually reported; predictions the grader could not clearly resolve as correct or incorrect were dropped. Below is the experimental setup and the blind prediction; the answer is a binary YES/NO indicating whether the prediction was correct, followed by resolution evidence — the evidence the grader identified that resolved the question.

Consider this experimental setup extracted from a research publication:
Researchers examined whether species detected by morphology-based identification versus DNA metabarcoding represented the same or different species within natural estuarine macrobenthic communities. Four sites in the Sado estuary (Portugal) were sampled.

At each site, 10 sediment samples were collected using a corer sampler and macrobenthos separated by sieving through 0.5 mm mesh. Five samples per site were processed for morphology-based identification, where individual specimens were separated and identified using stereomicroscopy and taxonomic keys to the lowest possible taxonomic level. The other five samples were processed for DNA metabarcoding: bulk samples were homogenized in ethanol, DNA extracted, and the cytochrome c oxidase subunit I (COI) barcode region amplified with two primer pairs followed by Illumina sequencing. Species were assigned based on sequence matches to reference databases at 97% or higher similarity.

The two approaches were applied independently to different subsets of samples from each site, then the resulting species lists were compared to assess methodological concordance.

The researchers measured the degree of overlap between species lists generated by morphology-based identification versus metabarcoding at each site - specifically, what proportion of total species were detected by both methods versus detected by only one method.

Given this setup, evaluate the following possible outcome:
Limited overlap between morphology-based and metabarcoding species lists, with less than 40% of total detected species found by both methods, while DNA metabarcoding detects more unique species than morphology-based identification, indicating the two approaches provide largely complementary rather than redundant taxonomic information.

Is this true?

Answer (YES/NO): YES